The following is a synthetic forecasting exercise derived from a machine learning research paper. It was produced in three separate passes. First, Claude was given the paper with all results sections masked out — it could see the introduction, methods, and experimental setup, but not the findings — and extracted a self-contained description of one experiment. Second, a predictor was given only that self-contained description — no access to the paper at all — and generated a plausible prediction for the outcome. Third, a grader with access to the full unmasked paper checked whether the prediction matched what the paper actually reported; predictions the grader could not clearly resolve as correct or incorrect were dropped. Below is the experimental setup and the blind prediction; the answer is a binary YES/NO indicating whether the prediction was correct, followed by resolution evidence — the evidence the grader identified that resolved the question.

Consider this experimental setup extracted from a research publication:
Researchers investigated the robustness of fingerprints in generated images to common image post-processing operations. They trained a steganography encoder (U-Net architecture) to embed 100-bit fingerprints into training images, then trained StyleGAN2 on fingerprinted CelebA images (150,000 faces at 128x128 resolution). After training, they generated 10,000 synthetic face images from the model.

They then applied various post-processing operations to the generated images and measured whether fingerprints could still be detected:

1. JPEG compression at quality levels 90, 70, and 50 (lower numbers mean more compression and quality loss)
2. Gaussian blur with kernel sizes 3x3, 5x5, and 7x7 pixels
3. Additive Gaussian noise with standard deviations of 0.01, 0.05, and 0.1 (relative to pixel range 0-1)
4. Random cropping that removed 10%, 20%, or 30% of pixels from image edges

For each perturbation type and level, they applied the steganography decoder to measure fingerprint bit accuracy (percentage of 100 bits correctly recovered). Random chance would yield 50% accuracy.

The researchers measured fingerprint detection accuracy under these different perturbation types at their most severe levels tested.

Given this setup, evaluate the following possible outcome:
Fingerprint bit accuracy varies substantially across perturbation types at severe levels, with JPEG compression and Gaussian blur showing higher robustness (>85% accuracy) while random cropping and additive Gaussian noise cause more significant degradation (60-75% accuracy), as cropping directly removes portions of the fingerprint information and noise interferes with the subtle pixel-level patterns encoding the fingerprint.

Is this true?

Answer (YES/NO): NO